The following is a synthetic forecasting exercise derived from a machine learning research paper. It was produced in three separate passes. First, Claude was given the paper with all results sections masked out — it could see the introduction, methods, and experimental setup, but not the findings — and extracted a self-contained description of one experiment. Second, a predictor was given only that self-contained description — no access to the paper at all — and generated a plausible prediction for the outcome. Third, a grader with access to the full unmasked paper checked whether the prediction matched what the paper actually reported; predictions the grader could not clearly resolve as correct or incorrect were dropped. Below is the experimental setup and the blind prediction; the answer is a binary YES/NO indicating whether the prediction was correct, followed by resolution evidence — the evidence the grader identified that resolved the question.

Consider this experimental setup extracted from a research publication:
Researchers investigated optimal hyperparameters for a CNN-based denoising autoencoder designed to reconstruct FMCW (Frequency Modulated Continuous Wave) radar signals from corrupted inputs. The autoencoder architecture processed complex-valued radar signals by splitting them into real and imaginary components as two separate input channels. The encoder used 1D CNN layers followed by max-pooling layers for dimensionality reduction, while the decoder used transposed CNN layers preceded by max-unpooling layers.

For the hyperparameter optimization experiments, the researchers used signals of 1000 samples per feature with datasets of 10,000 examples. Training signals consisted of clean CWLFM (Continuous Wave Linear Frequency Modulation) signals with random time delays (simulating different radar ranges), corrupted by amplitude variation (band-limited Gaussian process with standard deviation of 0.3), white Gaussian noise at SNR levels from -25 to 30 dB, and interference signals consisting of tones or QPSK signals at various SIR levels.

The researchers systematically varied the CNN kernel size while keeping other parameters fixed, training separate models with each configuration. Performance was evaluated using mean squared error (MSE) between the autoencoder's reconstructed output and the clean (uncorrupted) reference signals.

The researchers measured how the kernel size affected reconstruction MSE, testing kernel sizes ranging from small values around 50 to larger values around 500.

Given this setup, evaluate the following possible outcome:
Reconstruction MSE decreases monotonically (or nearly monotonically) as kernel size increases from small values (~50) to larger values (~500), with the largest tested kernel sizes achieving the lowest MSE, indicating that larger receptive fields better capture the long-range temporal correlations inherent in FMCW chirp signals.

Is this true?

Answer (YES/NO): NO